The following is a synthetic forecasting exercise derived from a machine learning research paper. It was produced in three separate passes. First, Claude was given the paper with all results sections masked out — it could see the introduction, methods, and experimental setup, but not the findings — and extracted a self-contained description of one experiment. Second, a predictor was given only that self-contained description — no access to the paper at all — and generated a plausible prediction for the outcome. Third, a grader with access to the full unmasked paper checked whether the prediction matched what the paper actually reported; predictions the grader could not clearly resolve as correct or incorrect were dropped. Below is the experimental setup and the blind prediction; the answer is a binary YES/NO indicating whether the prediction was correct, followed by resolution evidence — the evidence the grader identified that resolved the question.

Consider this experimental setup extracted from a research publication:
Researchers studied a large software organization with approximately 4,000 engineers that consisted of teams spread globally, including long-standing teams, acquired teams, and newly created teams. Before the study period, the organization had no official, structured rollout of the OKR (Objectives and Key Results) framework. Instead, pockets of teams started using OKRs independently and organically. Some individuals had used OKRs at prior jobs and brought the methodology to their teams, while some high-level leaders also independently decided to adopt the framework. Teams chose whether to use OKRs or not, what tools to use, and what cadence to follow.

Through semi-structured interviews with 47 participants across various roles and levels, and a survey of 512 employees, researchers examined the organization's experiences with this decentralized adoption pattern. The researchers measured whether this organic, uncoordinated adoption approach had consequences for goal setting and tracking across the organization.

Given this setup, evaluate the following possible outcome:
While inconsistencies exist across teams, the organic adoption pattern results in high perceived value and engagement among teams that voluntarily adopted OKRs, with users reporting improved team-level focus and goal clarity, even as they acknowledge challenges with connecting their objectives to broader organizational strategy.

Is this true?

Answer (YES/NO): NO